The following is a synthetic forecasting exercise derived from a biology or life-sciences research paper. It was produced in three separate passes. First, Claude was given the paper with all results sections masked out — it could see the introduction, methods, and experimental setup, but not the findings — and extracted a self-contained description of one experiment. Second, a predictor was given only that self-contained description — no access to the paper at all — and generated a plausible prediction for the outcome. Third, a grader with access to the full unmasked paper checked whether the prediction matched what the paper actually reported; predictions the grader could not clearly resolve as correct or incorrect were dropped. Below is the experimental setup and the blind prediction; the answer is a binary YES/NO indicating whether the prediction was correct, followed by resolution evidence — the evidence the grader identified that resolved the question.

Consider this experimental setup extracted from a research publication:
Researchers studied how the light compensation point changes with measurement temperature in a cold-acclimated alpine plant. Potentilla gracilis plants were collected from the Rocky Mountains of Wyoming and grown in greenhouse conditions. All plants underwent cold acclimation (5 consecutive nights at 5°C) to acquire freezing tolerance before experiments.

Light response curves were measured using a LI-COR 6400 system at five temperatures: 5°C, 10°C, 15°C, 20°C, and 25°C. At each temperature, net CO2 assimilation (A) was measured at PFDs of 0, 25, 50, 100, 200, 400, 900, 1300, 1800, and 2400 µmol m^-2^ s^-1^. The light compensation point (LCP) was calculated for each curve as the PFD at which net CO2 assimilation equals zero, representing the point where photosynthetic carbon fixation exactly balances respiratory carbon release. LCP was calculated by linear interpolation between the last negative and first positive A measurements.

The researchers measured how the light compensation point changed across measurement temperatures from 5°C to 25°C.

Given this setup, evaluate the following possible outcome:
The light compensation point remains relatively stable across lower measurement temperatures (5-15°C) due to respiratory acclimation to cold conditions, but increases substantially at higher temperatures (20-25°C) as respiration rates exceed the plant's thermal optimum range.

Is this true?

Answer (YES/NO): NO